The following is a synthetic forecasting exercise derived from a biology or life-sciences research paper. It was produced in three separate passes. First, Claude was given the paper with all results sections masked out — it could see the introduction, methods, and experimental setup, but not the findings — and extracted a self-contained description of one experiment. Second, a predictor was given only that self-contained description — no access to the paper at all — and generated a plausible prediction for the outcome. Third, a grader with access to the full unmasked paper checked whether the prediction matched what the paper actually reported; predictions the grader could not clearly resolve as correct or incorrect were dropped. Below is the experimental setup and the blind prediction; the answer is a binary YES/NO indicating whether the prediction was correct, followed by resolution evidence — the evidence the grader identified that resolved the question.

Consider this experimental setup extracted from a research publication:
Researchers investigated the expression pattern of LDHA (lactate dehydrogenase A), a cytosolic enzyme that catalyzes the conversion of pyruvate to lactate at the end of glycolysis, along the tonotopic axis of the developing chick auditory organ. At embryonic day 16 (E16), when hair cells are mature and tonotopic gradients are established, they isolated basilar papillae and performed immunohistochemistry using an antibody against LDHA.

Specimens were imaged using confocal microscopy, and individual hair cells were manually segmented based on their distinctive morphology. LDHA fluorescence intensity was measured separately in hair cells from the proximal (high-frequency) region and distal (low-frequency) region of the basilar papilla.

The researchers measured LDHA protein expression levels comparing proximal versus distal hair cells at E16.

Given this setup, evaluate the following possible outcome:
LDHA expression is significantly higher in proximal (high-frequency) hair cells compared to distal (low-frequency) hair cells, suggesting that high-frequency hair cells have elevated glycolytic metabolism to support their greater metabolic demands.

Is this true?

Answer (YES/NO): NO